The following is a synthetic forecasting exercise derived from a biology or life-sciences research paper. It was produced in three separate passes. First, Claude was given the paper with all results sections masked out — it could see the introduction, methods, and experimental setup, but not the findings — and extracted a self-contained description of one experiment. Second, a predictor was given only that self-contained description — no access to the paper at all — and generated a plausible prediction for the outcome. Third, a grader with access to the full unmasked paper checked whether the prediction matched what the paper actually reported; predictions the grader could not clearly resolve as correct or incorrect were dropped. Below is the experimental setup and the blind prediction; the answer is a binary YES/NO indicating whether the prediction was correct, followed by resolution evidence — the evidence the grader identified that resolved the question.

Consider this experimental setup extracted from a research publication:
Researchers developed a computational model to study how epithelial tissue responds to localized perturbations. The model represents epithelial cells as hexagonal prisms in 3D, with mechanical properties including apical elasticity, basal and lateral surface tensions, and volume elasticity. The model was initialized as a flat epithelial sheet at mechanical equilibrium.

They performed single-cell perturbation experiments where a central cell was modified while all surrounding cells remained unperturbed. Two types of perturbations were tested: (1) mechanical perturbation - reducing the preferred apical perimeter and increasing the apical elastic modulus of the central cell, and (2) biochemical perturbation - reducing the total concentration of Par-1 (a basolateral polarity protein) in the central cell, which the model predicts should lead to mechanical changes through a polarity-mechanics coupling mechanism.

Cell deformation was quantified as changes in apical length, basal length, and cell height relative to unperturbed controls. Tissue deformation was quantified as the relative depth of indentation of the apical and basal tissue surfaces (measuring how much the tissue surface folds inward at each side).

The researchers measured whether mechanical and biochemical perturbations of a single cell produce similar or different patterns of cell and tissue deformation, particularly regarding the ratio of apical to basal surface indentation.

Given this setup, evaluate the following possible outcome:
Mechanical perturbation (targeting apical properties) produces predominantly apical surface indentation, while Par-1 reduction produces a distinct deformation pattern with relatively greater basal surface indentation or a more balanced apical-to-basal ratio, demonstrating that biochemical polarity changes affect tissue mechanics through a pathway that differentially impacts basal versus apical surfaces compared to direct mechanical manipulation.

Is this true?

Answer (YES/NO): YES